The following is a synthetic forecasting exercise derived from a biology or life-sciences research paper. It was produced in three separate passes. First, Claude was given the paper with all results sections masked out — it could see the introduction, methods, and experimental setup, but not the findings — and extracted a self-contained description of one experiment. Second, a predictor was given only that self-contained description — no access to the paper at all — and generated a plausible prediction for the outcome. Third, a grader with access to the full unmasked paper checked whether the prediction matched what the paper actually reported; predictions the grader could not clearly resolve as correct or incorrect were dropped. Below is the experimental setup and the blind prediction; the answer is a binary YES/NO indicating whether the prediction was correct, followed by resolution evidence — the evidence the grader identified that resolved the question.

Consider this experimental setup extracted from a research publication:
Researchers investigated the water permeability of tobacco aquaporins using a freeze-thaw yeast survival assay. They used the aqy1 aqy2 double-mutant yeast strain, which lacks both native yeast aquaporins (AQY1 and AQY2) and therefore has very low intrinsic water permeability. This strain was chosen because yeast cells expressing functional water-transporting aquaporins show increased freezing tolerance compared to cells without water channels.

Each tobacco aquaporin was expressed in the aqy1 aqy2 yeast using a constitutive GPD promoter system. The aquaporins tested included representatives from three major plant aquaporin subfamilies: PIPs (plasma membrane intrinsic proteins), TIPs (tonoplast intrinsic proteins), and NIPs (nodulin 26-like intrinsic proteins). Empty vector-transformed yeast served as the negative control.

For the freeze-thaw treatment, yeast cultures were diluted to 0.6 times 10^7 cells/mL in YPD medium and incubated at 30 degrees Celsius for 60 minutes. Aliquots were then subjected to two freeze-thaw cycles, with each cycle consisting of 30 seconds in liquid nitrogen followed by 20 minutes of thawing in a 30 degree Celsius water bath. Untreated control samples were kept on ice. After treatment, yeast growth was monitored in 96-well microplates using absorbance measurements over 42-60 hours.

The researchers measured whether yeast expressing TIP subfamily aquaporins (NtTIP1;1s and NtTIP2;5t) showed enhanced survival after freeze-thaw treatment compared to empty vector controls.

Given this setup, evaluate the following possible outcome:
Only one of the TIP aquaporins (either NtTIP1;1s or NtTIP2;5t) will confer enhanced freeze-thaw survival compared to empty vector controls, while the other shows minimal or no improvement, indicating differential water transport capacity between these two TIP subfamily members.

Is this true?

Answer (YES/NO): NO